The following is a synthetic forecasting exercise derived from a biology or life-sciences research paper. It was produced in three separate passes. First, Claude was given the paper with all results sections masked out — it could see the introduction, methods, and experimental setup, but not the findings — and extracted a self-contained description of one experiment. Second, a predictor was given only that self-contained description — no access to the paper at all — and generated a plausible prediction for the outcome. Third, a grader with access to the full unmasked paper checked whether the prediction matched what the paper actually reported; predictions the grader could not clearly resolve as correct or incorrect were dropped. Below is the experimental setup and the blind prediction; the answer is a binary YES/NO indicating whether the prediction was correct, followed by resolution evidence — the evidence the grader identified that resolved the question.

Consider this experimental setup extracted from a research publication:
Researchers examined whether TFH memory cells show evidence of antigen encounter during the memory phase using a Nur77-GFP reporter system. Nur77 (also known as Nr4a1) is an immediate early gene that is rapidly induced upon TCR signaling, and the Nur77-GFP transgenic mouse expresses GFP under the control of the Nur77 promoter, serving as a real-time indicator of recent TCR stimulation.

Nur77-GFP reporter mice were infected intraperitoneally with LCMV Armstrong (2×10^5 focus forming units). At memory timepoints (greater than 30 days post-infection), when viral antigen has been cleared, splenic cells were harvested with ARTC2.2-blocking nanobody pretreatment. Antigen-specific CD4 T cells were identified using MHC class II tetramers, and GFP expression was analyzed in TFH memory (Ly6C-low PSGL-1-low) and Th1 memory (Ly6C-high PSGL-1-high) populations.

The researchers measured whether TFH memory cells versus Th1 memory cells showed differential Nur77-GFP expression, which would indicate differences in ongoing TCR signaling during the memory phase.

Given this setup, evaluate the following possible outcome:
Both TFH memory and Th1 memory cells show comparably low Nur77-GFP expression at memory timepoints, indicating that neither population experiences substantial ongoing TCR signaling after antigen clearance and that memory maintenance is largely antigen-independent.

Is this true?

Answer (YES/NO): NO